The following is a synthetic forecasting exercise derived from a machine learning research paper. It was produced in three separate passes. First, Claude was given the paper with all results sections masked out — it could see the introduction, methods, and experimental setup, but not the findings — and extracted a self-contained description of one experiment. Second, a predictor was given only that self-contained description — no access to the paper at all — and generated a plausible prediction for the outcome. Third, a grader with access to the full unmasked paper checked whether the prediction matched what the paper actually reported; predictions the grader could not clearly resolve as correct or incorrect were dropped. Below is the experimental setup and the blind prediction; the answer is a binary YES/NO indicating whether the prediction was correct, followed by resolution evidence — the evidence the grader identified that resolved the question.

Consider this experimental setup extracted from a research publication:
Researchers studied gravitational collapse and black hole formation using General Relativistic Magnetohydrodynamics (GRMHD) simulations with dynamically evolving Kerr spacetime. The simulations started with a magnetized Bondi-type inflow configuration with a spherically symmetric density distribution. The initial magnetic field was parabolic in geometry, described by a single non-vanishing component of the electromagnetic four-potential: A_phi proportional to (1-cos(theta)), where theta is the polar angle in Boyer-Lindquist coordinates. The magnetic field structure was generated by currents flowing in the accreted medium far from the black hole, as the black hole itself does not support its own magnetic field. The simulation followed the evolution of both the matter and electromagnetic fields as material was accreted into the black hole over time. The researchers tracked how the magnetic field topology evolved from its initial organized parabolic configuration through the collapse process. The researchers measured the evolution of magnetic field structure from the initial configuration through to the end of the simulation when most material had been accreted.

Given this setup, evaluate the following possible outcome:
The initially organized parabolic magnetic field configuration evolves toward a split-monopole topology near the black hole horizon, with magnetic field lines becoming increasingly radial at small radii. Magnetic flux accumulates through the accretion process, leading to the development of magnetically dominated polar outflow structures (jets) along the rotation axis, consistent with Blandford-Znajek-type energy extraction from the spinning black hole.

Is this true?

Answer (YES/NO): NO